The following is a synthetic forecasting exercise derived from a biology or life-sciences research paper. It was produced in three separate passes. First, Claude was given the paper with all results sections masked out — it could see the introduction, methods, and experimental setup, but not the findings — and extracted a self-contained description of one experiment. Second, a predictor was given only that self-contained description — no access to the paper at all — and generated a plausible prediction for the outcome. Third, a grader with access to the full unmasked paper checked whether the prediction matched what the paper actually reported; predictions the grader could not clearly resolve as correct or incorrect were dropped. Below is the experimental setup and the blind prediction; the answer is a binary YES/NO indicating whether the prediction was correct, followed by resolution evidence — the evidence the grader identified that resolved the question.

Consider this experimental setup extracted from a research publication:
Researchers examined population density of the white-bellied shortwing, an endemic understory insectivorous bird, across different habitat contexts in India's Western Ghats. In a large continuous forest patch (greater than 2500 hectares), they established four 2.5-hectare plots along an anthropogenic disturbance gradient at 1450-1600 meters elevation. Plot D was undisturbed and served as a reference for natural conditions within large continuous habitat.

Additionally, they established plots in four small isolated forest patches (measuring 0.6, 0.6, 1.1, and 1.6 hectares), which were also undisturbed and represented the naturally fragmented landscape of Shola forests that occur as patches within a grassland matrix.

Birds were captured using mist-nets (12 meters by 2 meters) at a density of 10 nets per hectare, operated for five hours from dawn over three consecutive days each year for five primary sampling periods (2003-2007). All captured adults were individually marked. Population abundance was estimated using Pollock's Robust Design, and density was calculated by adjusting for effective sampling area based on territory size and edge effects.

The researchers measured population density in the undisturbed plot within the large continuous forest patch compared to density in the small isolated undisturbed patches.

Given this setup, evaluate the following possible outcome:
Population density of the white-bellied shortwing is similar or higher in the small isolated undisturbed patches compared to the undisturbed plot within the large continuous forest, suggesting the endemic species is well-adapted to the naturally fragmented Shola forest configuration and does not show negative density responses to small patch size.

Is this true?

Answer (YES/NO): YES